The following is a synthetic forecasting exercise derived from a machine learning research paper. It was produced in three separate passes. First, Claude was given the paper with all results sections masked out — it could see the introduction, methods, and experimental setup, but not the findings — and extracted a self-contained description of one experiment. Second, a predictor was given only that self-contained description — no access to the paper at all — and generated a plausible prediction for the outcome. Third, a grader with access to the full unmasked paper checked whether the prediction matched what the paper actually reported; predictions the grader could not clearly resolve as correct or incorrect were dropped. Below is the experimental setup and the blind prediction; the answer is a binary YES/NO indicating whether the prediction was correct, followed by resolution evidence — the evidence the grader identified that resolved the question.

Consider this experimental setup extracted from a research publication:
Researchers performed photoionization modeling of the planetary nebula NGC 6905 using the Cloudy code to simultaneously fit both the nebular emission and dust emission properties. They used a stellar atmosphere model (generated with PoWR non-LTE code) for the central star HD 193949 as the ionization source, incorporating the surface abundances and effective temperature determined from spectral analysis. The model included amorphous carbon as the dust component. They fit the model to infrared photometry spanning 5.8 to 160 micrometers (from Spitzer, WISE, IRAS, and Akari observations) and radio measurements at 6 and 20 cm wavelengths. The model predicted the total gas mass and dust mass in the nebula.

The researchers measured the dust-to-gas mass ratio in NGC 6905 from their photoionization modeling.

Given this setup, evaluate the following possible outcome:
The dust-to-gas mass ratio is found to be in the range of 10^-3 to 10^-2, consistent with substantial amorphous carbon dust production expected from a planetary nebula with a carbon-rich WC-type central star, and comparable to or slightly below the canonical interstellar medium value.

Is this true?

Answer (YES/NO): YES